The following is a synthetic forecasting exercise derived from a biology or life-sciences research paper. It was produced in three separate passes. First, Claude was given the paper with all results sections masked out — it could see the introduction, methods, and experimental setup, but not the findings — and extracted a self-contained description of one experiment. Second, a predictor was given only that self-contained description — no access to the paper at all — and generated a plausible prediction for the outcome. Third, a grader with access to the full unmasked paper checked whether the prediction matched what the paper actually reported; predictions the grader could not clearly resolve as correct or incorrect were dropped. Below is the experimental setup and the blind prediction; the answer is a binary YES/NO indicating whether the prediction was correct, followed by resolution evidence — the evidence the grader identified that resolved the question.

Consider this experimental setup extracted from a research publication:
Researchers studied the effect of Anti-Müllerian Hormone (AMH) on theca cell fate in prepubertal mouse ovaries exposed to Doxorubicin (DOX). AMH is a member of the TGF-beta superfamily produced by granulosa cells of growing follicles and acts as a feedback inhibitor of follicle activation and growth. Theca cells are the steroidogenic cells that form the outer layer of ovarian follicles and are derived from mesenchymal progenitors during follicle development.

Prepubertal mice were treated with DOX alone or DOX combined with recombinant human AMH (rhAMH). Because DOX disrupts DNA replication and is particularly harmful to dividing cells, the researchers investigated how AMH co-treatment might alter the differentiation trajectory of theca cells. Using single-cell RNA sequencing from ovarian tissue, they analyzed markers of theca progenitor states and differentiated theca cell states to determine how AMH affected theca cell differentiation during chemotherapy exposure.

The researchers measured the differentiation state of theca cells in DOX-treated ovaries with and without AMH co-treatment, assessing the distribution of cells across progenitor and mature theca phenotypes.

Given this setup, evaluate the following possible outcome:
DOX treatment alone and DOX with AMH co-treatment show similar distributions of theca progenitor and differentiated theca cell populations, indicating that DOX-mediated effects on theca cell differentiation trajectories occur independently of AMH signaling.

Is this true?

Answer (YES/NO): NO